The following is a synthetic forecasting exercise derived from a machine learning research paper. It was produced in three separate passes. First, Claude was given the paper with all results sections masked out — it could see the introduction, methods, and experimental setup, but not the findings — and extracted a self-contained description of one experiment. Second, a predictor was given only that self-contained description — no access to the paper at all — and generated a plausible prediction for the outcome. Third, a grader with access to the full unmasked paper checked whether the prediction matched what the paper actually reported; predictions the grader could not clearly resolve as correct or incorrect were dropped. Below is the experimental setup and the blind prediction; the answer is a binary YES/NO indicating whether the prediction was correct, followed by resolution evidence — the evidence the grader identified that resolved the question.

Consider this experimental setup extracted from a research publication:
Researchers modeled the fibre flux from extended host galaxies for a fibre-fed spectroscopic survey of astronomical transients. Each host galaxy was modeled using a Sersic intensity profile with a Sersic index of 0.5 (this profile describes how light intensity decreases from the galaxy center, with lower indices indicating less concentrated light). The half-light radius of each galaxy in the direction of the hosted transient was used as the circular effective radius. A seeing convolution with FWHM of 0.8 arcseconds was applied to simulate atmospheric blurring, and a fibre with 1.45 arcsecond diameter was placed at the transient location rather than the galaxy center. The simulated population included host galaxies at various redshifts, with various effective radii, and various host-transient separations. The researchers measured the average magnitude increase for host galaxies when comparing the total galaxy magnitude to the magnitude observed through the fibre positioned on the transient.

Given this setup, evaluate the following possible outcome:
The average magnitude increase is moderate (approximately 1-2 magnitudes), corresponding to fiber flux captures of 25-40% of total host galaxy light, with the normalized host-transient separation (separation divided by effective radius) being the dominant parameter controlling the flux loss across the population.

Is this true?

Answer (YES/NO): NO